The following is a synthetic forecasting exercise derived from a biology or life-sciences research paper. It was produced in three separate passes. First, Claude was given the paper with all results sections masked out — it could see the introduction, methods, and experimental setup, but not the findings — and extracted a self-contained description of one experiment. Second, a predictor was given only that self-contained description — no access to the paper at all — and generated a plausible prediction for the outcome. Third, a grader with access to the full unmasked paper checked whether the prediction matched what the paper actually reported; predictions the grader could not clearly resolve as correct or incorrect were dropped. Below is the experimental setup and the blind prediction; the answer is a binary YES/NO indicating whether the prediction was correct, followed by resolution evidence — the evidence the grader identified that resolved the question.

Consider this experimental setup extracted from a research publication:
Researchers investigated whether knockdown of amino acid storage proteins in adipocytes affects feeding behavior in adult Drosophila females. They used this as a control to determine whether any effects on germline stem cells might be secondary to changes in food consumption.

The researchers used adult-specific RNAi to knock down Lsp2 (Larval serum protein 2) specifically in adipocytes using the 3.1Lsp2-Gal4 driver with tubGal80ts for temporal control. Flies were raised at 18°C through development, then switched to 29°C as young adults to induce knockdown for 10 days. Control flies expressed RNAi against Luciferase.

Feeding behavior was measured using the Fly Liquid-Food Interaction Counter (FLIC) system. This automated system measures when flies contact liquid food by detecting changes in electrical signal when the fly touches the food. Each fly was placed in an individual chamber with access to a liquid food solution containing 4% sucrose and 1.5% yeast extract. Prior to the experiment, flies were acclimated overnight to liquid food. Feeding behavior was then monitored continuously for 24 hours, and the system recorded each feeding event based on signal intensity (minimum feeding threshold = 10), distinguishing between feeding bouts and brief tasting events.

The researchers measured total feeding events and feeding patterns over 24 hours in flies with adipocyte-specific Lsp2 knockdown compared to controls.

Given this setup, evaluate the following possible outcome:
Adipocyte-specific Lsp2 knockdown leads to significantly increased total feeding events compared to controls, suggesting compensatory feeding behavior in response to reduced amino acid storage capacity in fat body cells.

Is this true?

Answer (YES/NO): NO